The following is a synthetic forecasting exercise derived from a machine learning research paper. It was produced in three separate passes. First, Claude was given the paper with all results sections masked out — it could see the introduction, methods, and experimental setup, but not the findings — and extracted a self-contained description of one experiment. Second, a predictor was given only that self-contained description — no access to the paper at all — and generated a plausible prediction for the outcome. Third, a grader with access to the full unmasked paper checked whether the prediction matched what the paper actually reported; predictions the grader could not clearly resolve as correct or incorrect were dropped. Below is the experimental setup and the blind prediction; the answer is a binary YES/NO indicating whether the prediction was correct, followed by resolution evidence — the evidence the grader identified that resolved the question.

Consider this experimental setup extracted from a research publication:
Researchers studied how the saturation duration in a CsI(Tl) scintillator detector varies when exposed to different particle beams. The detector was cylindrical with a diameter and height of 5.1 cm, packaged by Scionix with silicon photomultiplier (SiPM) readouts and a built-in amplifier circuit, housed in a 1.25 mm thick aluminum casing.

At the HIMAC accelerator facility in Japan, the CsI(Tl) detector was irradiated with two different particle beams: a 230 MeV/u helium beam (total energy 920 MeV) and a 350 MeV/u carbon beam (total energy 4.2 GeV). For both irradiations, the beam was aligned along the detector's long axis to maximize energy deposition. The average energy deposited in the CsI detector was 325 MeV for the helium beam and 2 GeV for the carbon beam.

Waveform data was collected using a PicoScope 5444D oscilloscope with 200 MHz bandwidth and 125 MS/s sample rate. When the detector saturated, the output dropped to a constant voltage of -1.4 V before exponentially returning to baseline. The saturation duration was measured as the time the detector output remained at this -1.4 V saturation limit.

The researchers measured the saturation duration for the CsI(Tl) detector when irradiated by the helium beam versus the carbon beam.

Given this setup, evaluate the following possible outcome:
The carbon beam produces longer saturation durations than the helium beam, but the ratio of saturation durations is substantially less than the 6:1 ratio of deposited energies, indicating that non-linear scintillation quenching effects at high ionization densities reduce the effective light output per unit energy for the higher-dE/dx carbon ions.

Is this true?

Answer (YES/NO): YES